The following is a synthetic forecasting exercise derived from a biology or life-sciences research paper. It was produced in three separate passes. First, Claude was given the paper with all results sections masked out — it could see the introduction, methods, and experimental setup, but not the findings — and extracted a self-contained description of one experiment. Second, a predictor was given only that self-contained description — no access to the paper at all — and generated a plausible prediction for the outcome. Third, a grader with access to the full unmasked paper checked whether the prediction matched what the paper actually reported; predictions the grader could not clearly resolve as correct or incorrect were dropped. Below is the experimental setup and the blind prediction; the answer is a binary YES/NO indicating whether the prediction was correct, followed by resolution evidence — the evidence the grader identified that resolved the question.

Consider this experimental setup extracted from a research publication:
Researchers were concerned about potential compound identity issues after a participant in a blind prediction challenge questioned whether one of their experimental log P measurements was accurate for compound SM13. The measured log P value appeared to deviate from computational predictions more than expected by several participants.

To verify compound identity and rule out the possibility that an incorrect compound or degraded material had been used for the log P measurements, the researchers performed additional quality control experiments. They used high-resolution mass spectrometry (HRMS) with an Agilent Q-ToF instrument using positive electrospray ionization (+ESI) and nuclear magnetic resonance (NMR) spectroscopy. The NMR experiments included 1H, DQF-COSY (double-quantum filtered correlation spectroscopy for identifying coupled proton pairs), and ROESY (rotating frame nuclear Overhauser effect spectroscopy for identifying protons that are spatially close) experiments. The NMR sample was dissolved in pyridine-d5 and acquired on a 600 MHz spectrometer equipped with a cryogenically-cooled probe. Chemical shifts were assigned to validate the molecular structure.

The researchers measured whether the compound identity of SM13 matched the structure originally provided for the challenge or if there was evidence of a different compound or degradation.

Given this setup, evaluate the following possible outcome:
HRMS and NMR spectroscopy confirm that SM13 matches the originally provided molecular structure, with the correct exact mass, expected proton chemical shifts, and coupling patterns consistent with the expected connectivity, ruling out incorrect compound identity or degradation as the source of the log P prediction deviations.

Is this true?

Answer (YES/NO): YES